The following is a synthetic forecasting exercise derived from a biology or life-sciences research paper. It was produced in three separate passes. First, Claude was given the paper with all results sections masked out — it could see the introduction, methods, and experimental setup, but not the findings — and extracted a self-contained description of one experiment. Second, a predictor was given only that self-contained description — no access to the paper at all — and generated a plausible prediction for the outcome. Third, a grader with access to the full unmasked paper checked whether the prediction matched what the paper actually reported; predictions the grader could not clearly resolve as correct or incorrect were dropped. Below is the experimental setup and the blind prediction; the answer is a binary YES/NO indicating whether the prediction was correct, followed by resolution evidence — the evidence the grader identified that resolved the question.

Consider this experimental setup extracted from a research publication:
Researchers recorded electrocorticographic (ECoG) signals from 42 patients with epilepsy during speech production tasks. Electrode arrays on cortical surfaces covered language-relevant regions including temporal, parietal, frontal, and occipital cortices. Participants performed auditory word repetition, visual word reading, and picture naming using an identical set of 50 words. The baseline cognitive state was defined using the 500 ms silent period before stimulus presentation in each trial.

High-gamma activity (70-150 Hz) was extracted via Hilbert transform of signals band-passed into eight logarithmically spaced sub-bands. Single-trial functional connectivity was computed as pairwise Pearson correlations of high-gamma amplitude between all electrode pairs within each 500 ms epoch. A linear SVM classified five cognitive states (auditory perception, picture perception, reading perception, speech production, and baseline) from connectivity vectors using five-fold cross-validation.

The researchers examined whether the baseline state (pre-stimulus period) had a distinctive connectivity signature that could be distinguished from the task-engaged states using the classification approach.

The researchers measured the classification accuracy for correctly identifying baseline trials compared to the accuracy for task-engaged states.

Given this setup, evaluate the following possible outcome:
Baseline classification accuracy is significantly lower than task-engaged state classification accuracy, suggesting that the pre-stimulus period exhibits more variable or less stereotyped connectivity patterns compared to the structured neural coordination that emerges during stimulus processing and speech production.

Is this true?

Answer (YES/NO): NO